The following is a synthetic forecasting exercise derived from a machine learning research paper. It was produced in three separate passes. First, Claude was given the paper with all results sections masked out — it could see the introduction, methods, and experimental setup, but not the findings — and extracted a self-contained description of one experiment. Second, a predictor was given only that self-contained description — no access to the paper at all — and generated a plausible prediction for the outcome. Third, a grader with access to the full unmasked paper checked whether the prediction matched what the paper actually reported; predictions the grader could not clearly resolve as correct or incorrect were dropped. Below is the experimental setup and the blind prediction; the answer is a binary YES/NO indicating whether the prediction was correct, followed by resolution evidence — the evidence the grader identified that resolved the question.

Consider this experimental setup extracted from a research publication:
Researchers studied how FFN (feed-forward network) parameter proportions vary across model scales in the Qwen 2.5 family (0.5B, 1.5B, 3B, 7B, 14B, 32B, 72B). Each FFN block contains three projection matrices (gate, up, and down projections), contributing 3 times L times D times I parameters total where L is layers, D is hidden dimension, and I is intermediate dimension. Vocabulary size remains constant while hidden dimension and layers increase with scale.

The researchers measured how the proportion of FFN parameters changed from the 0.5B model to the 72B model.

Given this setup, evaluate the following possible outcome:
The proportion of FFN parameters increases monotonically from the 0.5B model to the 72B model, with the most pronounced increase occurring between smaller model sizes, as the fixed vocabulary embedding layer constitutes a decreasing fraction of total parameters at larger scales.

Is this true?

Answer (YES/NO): NO